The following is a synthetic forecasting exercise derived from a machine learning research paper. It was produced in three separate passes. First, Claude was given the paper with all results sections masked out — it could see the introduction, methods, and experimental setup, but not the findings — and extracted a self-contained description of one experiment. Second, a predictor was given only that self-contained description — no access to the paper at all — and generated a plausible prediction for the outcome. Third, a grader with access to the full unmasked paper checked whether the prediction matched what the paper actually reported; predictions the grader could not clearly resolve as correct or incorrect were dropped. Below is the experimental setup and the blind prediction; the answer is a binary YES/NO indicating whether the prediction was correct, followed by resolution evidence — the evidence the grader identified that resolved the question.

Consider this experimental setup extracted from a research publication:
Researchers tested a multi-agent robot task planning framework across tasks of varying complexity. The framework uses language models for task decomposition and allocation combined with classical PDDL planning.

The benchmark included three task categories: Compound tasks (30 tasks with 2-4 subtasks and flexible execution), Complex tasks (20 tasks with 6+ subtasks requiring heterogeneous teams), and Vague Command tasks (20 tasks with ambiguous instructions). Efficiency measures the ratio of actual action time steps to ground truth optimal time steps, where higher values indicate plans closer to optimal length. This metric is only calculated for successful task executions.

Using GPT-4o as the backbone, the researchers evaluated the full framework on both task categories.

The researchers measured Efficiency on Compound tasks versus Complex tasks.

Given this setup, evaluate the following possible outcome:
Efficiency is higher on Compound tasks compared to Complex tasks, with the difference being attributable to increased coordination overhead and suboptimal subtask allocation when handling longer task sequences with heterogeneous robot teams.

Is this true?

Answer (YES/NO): YES